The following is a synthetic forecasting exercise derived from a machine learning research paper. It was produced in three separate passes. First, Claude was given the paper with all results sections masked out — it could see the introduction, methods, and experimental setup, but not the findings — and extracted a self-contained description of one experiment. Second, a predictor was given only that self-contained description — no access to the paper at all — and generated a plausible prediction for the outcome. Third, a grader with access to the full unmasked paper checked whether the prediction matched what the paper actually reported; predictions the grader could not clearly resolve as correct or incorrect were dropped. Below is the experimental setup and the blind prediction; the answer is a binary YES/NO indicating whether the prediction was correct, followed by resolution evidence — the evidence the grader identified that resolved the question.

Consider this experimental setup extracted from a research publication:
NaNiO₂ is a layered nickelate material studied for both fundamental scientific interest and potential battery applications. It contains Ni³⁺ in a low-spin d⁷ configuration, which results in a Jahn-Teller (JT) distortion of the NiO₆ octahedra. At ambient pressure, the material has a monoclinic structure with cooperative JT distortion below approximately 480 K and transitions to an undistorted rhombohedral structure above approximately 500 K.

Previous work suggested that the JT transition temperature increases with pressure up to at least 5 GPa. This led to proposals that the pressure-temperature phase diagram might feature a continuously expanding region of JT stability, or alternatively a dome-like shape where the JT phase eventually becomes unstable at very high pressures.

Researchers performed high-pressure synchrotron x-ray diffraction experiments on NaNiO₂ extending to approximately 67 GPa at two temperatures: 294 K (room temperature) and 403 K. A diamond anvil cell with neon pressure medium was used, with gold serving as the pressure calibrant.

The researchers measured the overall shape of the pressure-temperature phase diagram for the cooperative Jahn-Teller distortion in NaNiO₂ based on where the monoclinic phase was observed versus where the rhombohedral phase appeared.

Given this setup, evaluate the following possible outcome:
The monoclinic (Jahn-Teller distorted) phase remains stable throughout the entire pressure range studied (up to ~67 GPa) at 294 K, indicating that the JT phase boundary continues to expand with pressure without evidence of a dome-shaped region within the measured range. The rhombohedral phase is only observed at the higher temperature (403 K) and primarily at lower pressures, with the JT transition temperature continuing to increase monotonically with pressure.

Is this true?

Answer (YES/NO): NO